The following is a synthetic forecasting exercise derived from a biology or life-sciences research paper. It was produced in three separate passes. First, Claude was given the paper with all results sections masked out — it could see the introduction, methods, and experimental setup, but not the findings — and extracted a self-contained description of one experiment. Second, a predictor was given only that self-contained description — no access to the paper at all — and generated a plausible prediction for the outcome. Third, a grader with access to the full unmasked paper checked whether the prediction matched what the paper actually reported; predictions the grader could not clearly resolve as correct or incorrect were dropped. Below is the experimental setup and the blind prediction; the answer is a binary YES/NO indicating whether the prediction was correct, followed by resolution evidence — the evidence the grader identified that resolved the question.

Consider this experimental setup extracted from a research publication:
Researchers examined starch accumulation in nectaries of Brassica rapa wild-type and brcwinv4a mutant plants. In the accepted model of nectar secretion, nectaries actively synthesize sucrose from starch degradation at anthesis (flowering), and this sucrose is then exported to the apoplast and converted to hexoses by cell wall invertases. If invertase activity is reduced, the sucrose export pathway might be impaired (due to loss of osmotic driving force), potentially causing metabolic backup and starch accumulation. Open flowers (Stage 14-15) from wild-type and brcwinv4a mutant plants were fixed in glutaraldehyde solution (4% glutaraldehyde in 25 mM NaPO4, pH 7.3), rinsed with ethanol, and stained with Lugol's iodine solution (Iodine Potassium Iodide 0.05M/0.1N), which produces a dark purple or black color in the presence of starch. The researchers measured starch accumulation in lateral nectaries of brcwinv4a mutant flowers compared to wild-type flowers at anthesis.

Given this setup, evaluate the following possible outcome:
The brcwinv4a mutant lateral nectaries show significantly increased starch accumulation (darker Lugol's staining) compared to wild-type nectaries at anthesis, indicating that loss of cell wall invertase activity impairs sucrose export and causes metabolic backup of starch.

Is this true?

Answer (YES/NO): NO